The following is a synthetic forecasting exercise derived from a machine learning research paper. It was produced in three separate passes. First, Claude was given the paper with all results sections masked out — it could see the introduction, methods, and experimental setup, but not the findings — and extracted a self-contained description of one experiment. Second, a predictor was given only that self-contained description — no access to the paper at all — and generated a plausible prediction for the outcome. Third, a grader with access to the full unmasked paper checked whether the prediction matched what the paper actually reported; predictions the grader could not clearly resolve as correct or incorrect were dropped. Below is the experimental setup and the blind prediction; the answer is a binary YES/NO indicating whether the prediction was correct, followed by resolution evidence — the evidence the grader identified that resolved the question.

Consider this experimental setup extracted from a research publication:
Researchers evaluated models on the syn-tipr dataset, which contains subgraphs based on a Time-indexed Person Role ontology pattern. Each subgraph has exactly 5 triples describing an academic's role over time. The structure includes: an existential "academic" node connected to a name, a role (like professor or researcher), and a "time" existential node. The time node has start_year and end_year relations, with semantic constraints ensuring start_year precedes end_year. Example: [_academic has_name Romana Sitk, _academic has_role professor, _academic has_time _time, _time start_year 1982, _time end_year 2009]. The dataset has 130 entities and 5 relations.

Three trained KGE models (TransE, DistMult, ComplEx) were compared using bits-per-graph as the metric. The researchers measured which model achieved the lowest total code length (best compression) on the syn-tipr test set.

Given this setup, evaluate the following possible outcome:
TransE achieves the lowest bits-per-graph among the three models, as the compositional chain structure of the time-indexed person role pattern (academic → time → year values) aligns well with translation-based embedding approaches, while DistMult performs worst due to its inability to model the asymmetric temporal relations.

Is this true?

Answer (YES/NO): NO